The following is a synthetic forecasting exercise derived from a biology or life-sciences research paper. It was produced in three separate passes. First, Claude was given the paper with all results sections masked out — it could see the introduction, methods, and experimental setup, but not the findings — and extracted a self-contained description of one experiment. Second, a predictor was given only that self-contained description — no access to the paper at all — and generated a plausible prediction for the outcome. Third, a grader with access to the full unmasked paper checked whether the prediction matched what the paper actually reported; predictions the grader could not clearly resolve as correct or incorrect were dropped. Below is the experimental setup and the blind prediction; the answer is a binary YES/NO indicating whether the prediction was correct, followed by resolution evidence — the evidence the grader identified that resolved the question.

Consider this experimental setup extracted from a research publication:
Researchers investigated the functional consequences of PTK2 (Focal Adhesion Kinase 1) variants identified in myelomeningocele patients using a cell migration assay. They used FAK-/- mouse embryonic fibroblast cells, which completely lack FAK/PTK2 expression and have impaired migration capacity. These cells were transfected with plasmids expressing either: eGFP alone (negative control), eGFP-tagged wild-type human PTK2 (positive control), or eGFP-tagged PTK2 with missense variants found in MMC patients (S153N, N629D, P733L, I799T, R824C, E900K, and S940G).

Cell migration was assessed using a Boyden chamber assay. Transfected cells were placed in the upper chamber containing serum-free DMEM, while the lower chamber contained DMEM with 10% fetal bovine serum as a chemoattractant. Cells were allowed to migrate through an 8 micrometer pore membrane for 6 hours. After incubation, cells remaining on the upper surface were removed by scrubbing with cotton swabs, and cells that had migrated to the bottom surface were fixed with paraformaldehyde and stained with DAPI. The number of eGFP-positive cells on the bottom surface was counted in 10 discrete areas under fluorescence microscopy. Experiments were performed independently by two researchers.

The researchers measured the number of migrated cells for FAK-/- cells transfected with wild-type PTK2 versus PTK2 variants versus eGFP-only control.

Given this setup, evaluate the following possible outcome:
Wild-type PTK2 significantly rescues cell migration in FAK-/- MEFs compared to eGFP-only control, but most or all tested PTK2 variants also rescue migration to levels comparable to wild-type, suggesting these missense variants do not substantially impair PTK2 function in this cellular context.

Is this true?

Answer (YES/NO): NO